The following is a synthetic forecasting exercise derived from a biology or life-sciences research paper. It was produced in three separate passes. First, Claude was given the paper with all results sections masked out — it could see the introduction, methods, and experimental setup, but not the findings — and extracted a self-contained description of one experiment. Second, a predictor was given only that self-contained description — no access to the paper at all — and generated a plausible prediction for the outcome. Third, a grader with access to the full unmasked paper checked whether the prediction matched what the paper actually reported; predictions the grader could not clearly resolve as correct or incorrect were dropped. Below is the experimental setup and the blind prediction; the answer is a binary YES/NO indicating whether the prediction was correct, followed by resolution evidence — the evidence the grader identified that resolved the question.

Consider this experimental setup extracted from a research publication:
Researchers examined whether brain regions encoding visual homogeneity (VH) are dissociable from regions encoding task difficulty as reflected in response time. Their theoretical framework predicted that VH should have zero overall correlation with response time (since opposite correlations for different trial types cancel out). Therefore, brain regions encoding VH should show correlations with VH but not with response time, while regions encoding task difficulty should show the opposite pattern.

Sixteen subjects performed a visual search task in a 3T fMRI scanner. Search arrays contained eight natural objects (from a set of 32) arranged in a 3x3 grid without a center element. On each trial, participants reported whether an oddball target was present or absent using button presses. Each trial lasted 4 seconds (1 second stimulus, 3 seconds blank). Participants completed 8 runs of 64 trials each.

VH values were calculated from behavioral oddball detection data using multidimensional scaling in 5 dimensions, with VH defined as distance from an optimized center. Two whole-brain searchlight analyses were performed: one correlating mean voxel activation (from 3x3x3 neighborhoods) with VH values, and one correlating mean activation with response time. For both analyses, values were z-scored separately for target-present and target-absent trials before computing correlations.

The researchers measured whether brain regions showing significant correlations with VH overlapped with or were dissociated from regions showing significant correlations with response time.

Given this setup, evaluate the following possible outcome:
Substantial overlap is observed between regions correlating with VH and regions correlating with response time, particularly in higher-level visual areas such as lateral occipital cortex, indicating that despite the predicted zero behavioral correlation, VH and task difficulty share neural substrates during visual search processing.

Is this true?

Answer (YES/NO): NO